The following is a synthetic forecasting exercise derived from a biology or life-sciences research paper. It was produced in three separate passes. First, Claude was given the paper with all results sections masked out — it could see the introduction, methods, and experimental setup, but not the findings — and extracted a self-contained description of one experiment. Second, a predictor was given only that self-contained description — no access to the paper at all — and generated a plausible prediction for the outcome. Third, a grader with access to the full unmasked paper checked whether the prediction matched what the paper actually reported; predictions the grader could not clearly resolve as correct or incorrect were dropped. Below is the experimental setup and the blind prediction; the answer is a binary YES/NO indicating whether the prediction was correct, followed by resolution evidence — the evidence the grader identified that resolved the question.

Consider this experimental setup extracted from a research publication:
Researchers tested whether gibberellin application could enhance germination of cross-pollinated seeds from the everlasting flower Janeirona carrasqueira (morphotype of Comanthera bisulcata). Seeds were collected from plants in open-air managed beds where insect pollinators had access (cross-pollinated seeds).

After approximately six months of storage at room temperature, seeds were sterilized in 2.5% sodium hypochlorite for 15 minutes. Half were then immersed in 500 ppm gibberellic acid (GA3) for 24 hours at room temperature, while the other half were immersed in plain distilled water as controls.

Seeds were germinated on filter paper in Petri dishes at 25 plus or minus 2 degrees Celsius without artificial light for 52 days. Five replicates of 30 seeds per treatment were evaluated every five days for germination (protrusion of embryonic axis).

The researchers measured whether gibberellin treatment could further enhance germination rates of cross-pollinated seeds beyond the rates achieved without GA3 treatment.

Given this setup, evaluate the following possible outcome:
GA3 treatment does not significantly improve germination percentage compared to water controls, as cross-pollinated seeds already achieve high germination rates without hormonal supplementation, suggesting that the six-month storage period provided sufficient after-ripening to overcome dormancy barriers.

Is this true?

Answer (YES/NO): YES